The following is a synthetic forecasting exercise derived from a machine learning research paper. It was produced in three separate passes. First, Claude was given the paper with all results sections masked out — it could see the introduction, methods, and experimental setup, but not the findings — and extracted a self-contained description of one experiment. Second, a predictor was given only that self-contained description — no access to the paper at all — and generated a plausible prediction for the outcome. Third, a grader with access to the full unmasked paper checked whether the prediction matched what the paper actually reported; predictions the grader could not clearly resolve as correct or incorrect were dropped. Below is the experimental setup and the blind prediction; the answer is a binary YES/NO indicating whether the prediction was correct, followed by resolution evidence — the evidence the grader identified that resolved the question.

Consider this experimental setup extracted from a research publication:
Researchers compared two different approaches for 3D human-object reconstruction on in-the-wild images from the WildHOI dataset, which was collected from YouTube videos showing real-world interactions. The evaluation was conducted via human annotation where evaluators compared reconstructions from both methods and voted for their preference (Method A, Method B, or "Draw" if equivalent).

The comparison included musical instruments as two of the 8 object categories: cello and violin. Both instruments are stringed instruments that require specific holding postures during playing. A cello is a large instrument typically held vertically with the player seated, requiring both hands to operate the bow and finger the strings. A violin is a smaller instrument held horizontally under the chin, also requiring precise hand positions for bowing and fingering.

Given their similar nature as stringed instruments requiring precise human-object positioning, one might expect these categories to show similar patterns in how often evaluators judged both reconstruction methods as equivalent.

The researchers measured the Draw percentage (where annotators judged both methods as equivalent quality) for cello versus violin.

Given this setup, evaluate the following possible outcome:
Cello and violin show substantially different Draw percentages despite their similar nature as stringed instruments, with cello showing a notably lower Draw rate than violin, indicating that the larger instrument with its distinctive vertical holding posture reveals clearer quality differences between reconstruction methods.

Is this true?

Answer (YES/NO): YES